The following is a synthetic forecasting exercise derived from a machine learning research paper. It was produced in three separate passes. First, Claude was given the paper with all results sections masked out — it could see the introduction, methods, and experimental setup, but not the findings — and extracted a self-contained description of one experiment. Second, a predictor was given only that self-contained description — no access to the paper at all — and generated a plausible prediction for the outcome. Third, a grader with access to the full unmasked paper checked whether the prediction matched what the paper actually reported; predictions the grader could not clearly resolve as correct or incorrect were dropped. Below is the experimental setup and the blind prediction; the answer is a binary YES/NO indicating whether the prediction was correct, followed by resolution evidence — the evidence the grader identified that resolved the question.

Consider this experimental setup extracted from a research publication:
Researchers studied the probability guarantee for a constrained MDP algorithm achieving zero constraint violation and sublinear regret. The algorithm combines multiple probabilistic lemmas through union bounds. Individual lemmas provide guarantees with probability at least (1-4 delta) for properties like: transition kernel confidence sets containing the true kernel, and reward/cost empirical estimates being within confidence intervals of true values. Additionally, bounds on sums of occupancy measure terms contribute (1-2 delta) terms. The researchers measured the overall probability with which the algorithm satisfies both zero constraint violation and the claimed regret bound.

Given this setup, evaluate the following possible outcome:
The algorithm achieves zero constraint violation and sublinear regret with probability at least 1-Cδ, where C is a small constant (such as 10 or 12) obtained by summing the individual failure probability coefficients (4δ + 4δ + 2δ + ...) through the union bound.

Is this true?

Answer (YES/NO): NO